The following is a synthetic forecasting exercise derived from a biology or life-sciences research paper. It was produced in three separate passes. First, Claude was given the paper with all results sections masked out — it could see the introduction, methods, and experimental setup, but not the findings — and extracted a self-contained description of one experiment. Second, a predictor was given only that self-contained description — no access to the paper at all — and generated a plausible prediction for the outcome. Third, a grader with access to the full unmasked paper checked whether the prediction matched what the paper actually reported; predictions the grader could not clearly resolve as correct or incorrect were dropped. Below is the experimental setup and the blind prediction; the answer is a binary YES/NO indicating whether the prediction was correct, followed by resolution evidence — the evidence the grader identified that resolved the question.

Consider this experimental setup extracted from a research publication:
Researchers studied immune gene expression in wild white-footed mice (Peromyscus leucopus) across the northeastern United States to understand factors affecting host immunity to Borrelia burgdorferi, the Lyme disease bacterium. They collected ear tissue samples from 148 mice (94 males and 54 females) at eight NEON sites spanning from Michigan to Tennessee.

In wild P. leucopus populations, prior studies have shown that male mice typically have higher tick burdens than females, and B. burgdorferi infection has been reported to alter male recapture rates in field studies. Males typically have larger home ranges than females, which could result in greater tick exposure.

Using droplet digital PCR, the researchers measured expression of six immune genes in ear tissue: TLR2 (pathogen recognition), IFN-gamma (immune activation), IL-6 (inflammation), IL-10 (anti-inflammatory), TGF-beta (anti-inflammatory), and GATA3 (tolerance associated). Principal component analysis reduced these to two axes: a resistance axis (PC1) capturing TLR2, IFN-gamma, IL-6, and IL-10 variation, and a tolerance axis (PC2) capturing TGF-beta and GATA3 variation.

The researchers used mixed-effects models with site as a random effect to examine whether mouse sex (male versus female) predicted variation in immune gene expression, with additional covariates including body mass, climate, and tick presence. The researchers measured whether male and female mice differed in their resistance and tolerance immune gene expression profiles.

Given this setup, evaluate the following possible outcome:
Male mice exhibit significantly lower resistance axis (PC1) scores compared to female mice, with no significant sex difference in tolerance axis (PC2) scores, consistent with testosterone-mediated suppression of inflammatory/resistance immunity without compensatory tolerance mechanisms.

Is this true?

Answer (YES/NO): NO